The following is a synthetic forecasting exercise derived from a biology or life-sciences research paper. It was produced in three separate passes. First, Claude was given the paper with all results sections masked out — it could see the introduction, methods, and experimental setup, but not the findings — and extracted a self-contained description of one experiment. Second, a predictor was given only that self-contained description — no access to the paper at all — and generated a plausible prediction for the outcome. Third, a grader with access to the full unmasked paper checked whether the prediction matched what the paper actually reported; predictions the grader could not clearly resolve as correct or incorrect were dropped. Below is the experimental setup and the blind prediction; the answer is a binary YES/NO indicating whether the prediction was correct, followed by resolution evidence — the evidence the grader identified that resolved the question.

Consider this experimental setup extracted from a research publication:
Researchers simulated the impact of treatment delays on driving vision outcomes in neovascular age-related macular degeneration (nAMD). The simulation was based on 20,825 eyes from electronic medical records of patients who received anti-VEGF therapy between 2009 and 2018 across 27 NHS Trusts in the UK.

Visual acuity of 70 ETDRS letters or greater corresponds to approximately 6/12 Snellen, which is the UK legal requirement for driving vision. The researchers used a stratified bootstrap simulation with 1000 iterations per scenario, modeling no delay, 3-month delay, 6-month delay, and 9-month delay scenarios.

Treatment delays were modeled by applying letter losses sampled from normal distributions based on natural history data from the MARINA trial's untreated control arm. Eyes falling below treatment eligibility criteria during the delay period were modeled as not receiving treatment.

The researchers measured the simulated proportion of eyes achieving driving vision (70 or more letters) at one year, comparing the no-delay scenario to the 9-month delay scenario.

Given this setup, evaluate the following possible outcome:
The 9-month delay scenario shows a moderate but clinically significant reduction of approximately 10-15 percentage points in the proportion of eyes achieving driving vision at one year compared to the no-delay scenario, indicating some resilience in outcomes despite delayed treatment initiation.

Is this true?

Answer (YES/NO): YES